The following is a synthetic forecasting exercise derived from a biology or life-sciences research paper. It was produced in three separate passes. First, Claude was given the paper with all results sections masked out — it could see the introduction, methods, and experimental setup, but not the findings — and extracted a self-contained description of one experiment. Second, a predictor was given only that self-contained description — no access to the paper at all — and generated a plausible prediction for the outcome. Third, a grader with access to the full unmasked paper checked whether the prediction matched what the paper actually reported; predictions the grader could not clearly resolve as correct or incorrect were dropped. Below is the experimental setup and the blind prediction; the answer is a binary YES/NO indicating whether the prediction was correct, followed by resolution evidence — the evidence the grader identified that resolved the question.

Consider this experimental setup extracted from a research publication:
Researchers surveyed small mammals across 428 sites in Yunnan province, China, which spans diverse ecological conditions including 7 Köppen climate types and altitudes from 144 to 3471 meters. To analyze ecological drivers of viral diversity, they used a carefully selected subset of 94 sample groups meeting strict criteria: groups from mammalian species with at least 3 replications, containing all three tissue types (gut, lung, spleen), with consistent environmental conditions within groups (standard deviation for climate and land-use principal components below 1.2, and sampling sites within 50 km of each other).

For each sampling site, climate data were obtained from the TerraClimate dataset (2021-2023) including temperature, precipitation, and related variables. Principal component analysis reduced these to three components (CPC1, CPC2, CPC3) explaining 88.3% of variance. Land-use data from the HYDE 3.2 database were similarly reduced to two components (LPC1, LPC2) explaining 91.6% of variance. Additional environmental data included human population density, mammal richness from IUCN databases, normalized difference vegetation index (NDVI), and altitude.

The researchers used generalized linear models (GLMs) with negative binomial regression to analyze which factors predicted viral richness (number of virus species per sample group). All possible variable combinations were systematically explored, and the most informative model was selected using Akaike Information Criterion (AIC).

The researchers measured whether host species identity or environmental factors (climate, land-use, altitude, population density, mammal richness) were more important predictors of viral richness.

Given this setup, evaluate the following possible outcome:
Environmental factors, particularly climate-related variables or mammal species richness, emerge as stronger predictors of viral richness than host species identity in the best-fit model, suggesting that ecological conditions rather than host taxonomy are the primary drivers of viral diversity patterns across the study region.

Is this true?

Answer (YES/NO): NO